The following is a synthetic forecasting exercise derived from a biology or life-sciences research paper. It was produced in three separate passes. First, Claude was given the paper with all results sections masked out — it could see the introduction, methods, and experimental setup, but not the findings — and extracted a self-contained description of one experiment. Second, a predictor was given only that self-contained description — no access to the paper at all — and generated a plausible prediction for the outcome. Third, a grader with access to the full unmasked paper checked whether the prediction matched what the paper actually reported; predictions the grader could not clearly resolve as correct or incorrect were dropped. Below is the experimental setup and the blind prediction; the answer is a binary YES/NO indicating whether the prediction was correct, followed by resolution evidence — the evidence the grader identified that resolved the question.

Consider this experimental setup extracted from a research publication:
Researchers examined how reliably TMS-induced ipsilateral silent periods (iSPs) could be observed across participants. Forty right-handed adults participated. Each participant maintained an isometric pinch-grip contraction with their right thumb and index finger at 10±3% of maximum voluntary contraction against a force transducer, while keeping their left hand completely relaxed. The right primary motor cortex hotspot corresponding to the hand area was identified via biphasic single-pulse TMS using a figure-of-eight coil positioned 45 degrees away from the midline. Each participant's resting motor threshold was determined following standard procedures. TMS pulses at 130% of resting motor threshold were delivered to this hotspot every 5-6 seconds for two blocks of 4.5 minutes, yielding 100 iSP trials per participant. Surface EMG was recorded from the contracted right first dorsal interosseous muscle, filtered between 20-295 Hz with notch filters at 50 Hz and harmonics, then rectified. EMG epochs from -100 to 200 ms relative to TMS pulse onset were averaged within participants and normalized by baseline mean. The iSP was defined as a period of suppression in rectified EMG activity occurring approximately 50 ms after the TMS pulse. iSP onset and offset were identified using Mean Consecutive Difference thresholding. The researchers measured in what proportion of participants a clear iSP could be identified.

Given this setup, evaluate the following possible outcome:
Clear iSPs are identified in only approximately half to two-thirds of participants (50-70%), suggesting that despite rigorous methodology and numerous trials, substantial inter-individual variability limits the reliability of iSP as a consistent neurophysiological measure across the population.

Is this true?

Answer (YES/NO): NO